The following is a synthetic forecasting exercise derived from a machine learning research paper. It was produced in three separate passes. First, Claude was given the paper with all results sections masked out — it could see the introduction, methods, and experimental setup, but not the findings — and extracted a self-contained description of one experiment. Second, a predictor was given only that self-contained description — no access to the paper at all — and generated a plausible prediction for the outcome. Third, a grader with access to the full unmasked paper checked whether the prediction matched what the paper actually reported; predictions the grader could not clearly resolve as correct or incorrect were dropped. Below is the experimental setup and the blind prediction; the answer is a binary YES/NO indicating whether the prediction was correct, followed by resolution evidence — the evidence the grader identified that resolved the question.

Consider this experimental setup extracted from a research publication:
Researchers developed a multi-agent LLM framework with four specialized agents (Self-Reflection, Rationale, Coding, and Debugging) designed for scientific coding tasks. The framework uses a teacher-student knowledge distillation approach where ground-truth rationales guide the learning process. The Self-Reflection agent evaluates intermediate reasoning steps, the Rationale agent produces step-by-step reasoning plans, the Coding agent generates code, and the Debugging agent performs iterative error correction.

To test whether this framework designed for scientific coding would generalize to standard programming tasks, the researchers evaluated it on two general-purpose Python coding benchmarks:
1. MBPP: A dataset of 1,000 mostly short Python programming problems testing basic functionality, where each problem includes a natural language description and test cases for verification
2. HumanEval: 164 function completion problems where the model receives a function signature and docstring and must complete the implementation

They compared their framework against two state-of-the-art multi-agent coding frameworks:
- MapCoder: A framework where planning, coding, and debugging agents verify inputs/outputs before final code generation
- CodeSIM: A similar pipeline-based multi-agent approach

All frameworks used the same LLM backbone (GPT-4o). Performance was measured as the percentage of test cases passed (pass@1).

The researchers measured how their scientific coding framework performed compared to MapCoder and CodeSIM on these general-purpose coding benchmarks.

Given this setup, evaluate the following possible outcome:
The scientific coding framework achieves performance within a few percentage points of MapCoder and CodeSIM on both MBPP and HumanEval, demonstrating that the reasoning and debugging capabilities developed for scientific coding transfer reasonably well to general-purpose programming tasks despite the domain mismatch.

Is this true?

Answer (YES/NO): NO